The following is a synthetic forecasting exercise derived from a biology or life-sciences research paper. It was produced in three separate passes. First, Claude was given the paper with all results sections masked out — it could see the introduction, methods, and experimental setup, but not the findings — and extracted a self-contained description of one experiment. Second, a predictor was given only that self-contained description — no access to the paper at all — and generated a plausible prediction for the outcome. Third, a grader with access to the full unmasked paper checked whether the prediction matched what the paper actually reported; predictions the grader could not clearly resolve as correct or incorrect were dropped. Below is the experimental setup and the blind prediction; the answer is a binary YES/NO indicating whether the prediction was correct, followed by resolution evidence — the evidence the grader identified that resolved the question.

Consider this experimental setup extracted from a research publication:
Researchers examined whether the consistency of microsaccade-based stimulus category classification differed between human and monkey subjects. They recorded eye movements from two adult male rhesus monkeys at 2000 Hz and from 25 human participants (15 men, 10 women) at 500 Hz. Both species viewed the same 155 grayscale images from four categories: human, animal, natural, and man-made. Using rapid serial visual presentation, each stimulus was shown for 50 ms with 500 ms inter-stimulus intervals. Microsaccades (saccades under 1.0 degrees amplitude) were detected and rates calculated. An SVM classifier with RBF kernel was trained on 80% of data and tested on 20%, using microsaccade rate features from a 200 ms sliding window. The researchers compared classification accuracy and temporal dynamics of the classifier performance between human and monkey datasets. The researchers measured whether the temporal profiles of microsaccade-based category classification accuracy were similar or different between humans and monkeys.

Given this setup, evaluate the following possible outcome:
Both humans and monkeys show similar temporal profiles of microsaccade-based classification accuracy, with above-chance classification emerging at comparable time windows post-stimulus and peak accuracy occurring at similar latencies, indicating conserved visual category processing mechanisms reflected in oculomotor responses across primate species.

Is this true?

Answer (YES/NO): YES